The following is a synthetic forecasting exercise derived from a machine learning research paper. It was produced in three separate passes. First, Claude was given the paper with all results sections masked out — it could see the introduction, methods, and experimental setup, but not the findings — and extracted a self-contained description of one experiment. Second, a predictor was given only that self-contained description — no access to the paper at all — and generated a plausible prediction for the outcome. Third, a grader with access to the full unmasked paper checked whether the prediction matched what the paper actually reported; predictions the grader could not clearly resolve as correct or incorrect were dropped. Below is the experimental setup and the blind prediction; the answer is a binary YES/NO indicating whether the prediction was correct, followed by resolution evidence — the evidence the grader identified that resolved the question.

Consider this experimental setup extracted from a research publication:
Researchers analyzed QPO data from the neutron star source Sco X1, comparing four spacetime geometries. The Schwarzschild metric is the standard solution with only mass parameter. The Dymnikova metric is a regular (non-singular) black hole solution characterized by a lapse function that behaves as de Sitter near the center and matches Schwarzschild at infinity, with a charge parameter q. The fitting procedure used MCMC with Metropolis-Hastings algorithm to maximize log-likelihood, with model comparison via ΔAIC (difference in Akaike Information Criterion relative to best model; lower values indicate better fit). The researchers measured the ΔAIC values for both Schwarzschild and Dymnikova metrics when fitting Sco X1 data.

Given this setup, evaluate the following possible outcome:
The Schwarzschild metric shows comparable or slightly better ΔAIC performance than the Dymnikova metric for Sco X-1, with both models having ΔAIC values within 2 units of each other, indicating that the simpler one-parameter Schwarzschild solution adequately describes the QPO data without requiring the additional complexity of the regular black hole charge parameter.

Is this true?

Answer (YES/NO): NO